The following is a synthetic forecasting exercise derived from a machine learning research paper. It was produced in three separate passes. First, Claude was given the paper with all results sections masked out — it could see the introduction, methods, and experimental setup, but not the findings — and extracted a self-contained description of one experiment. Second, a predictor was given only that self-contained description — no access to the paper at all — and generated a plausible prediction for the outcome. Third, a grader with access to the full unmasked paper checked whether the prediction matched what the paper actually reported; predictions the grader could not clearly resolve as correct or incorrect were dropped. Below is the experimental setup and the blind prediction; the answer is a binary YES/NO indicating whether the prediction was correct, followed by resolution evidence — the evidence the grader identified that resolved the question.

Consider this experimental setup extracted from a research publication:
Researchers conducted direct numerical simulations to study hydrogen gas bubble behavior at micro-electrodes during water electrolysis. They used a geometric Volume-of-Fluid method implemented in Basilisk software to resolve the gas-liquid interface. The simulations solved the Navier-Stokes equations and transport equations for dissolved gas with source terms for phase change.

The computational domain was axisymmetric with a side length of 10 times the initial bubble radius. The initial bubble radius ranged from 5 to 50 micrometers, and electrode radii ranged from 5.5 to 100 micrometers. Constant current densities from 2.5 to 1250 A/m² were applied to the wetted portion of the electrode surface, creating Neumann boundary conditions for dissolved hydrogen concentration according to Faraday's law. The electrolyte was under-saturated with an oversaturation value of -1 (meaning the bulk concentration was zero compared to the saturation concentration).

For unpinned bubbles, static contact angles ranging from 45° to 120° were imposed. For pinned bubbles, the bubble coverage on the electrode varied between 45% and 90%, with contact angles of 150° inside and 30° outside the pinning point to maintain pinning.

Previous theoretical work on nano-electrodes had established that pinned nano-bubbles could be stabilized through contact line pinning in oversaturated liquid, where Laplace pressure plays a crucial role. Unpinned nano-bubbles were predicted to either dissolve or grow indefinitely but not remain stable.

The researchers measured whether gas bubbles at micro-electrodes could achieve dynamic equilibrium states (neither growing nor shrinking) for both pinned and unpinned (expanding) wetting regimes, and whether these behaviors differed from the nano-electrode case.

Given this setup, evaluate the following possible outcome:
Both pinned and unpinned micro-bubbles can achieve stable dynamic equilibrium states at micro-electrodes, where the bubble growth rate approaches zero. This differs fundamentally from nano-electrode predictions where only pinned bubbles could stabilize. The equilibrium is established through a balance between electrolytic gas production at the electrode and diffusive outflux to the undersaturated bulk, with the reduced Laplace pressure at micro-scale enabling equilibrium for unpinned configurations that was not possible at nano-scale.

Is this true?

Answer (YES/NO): YES